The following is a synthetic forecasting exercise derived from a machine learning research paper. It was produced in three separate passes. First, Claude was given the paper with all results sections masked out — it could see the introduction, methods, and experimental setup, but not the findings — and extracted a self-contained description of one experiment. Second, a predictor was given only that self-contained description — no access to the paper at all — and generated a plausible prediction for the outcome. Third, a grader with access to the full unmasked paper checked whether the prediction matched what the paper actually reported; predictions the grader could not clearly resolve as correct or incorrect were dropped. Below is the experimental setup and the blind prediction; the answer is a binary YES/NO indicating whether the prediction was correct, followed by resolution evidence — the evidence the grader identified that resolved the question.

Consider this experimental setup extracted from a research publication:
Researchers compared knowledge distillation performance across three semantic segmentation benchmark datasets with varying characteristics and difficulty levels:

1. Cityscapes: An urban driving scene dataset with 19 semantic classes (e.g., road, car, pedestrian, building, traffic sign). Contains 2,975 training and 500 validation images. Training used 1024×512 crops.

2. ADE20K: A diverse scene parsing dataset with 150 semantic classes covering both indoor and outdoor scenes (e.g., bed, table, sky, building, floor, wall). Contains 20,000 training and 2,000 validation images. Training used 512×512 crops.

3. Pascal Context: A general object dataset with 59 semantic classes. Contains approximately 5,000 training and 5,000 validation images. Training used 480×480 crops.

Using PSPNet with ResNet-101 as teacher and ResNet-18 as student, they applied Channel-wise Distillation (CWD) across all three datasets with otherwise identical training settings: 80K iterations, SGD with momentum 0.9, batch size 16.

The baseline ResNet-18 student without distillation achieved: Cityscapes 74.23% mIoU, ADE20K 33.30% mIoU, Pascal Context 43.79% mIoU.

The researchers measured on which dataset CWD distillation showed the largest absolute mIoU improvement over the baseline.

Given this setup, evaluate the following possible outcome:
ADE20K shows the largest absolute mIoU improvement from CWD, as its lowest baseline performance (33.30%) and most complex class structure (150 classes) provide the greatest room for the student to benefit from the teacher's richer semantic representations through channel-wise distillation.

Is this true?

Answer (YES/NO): YES